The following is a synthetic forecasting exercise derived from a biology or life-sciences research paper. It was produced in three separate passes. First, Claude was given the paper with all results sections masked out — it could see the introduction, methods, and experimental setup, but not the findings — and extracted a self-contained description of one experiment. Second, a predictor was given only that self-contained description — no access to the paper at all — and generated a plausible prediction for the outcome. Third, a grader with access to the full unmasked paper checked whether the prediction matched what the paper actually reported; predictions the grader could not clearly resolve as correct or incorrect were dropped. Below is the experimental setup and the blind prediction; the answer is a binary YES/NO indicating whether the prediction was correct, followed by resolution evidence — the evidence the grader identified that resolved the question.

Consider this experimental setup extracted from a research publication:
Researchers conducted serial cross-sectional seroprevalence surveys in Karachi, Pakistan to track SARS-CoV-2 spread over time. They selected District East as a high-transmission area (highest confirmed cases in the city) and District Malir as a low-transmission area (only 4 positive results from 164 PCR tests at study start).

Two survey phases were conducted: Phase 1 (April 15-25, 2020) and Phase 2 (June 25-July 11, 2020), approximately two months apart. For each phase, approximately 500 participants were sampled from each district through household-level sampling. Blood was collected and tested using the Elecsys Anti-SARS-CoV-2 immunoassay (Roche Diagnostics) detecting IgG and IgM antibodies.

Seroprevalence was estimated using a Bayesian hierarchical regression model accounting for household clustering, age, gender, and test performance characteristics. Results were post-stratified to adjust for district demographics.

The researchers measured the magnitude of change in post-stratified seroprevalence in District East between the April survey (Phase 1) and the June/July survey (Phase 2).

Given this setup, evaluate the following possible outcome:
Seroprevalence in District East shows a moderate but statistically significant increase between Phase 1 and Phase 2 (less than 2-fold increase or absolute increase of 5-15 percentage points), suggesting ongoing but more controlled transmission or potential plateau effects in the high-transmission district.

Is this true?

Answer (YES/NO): NO